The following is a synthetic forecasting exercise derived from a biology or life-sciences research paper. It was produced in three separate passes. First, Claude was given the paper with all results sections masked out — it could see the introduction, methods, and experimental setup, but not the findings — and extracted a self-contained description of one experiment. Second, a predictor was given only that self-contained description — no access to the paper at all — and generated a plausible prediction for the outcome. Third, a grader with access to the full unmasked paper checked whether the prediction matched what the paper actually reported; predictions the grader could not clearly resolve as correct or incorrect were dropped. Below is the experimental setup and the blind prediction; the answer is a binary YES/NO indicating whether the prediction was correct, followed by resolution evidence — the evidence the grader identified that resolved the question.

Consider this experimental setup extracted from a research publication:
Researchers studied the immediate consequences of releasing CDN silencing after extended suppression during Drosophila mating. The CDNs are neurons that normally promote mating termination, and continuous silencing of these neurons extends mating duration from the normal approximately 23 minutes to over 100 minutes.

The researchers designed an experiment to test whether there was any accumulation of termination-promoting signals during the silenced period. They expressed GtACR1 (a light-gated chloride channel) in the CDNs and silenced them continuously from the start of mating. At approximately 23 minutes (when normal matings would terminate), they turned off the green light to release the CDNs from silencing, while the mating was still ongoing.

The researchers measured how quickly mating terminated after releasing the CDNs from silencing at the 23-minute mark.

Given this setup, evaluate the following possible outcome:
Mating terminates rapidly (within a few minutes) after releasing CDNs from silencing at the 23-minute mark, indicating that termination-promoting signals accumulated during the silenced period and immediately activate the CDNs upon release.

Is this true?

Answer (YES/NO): YES